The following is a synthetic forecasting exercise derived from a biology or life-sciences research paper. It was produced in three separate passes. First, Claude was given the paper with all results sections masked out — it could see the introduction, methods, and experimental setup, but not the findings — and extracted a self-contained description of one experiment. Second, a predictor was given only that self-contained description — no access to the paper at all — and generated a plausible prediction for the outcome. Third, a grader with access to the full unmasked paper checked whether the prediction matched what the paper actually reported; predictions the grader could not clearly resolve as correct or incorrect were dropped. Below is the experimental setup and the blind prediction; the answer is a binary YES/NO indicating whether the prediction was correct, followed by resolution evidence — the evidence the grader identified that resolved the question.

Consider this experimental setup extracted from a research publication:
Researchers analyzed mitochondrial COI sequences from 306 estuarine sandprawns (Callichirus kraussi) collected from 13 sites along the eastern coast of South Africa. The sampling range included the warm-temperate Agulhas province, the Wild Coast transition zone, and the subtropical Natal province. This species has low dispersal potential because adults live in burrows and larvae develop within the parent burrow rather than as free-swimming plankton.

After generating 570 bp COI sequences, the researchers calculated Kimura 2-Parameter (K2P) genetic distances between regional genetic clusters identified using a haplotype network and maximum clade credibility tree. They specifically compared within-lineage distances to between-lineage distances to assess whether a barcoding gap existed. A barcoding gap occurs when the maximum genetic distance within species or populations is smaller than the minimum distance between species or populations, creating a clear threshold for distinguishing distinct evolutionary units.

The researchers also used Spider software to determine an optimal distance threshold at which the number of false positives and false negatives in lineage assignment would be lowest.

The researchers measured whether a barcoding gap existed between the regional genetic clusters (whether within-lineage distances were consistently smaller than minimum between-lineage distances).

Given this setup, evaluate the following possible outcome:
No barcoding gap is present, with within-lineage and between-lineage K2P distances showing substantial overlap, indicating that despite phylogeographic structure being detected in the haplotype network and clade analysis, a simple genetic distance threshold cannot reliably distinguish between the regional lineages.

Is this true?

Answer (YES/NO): NO